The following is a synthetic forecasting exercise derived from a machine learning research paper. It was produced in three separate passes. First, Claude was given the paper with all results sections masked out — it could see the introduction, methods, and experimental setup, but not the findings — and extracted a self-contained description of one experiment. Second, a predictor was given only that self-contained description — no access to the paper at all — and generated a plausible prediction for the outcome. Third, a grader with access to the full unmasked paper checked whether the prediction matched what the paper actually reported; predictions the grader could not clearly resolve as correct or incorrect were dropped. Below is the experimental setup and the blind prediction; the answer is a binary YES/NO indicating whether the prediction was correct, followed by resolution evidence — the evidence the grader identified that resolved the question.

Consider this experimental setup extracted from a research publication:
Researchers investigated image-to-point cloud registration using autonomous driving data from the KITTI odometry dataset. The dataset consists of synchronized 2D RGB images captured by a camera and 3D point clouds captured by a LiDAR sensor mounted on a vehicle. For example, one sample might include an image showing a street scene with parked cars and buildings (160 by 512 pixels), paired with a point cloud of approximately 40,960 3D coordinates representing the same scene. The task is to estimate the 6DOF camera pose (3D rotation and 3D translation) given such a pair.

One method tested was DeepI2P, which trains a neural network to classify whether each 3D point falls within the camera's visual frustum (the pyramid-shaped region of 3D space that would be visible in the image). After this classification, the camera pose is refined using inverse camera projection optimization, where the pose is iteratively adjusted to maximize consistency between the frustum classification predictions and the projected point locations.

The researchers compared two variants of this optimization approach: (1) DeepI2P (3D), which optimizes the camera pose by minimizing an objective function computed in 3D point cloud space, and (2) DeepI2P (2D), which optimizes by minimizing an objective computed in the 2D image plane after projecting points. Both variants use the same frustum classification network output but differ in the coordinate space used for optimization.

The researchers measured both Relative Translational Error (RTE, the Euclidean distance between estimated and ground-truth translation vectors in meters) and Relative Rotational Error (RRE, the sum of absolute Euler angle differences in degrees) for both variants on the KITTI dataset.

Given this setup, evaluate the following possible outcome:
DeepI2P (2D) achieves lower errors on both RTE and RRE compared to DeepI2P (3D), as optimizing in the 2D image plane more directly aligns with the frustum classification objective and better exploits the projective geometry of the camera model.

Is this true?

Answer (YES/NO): NO